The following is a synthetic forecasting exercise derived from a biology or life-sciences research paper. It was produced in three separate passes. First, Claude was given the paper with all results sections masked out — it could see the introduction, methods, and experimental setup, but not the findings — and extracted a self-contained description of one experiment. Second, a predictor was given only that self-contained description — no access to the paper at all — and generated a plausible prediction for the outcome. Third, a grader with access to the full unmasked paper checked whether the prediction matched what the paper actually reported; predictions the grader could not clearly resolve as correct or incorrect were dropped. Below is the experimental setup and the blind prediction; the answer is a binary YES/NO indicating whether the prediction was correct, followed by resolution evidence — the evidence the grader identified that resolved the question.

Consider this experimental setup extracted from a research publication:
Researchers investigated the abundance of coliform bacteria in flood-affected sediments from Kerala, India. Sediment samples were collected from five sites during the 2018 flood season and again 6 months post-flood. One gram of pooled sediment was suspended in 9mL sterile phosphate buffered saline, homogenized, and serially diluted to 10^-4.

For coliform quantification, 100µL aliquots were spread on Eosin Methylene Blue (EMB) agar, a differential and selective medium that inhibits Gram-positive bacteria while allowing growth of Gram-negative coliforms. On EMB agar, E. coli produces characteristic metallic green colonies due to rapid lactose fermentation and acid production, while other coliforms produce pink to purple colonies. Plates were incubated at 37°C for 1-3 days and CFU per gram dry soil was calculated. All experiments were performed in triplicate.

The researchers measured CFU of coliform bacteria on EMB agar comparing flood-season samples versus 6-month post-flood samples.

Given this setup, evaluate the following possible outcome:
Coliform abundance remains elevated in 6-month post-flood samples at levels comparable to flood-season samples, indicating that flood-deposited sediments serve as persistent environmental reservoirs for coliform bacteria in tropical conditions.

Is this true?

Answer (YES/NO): YES